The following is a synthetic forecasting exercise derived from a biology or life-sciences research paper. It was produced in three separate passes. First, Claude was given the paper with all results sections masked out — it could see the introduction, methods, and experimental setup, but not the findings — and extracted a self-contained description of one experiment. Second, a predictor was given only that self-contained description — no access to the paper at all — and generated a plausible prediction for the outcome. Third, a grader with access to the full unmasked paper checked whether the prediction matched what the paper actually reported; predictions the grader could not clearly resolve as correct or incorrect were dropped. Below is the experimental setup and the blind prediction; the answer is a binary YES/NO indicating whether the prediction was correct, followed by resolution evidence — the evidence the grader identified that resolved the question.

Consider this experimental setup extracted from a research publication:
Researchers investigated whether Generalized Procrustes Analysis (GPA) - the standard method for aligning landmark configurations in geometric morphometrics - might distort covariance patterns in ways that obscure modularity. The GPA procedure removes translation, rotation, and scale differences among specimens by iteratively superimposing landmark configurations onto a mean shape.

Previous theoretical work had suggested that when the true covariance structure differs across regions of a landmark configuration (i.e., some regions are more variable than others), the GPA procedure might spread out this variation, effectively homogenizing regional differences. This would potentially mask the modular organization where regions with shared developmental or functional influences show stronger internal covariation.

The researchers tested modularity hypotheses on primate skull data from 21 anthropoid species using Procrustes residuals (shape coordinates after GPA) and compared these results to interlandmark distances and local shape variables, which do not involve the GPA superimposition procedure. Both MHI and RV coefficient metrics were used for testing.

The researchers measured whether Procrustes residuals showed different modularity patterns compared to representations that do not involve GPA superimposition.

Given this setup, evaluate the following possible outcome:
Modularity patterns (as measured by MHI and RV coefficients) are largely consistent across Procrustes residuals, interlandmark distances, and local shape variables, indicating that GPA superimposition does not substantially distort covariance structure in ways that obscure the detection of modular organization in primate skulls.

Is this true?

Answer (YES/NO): NO